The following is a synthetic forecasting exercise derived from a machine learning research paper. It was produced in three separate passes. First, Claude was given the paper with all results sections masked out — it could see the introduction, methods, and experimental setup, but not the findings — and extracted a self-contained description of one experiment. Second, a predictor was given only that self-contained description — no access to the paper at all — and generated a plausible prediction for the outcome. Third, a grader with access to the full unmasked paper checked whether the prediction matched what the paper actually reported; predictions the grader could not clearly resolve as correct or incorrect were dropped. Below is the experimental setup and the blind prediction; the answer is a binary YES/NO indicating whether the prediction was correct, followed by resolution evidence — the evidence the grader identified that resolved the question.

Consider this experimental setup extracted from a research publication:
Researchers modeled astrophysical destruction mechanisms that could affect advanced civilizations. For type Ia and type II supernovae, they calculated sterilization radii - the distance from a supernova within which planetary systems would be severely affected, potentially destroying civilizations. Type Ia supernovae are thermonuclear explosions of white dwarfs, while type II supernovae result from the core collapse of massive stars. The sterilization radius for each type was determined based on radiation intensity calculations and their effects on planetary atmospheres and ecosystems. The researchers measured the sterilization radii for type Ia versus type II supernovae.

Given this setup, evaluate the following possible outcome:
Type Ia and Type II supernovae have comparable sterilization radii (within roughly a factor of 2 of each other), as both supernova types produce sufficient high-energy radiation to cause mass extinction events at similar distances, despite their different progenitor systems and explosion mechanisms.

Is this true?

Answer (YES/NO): NO